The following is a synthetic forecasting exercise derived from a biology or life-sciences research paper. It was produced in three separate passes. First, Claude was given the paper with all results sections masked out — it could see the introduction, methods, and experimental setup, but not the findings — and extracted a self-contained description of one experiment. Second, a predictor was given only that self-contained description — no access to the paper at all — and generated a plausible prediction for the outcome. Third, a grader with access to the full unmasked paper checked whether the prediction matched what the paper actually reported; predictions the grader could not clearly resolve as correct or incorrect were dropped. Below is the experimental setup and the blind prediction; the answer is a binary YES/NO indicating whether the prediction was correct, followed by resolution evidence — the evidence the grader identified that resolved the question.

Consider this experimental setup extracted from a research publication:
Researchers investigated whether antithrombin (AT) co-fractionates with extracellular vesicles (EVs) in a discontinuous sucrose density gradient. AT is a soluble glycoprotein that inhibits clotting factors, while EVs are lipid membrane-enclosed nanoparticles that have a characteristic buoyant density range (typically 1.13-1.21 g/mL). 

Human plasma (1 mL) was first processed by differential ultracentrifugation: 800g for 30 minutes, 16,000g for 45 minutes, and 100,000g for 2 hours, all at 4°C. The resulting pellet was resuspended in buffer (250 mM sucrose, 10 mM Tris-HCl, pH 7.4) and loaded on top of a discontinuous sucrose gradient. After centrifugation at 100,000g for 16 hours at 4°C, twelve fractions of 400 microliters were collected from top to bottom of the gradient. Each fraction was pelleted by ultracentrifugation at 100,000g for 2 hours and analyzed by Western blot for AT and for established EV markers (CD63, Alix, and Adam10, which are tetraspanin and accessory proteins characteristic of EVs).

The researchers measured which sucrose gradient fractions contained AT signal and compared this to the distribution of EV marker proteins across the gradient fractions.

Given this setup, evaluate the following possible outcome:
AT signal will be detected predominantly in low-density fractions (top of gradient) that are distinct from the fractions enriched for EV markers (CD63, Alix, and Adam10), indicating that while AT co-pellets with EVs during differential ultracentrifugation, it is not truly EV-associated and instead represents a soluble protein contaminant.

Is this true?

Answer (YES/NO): NO